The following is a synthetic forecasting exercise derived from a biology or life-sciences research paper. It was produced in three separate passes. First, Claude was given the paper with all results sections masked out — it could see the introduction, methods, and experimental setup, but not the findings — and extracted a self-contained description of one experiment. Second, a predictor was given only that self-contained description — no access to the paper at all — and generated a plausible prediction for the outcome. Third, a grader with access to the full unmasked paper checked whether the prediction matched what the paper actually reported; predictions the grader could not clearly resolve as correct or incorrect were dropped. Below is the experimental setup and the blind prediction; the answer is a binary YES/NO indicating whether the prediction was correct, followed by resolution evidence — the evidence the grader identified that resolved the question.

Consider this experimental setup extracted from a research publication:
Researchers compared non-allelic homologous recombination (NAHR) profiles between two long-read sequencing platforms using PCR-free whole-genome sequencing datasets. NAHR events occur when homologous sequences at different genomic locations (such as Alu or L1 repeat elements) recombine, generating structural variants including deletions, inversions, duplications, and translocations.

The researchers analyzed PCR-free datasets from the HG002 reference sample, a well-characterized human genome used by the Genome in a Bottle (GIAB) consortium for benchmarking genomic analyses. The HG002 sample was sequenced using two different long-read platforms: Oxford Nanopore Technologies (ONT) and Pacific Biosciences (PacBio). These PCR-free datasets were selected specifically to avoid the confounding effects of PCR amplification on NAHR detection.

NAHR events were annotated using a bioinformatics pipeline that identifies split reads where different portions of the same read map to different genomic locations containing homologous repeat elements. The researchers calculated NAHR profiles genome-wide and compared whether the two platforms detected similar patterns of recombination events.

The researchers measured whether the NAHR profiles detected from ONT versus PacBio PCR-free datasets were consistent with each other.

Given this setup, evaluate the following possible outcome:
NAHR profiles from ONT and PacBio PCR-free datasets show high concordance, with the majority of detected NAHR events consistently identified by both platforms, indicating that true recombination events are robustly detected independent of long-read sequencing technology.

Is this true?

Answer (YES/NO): NO